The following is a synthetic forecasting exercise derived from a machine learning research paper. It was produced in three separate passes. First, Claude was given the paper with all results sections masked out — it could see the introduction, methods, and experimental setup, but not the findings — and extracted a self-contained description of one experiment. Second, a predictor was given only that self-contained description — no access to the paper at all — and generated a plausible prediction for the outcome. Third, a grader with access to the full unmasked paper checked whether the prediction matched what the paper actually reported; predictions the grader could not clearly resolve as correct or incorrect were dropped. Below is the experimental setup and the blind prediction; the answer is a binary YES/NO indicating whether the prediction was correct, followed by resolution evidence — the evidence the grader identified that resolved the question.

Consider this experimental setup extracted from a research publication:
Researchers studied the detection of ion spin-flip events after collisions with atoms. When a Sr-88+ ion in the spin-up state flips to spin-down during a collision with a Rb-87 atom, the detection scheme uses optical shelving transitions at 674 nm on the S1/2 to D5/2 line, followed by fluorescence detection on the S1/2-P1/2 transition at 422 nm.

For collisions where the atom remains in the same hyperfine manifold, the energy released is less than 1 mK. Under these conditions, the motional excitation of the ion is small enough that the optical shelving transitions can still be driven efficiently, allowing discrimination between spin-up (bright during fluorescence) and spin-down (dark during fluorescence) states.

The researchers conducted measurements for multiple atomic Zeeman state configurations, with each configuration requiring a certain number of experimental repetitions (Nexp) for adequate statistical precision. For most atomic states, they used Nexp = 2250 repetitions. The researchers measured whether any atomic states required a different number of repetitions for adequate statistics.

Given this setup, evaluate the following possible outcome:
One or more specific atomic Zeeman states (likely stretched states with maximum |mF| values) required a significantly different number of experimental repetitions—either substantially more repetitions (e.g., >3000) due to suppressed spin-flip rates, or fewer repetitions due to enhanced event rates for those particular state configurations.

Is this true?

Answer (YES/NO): YES